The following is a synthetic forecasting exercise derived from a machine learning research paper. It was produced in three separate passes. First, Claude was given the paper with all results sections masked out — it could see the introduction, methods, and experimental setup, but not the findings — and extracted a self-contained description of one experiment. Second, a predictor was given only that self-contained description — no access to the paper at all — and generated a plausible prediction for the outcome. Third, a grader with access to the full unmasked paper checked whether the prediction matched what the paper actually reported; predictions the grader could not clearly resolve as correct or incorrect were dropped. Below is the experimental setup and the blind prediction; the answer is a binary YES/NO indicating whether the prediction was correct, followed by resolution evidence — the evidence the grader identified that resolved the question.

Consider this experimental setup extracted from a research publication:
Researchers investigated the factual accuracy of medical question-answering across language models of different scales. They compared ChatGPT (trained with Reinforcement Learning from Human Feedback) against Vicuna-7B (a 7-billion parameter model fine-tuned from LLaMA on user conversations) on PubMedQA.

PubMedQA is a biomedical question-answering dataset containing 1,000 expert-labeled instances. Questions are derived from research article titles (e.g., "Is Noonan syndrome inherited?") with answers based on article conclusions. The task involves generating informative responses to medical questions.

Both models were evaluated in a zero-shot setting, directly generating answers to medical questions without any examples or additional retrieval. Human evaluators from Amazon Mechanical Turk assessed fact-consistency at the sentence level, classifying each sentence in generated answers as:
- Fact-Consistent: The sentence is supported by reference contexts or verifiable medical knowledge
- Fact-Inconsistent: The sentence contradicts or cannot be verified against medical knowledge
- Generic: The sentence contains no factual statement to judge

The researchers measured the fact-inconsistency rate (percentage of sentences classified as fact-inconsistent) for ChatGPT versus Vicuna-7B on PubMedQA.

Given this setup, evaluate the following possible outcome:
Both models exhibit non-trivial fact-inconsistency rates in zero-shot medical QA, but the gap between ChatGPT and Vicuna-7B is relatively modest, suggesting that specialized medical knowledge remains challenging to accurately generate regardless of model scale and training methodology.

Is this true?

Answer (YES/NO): YES